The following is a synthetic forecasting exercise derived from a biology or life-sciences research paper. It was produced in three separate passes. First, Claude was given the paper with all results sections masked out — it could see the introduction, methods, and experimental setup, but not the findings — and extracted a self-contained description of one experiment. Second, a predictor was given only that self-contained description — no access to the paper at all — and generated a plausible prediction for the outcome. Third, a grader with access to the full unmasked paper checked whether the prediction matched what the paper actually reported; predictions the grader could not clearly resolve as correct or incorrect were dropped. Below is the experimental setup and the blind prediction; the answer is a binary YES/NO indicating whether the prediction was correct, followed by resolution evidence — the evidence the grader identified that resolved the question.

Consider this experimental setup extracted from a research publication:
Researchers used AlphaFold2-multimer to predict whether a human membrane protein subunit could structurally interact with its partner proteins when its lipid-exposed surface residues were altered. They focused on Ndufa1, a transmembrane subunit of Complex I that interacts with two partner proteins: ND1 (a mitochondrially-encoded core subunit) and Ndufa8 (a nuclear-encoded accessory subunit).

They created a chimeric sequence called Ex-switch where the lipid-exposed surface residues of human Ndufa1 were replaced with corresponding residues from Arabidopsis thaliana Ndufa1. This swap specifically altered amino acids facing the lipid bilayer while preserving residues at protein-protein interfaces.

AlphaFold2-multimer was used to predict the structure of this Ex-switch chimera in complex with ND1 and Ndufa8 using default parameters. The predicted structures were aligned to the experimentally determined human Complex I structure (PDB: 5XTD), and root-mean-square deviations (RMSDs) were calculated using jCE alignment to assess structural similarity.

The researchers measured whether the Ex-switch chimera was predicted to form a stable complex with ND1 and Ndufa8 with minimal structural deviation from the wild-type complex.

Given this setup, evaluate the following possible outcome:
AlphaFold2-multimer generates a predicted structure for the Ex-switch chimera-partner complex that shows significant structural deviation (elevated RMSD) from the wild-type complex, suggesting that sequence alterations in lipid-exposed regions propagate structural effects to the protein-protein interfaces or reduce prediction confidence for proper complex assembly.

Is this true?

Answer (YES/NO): NO